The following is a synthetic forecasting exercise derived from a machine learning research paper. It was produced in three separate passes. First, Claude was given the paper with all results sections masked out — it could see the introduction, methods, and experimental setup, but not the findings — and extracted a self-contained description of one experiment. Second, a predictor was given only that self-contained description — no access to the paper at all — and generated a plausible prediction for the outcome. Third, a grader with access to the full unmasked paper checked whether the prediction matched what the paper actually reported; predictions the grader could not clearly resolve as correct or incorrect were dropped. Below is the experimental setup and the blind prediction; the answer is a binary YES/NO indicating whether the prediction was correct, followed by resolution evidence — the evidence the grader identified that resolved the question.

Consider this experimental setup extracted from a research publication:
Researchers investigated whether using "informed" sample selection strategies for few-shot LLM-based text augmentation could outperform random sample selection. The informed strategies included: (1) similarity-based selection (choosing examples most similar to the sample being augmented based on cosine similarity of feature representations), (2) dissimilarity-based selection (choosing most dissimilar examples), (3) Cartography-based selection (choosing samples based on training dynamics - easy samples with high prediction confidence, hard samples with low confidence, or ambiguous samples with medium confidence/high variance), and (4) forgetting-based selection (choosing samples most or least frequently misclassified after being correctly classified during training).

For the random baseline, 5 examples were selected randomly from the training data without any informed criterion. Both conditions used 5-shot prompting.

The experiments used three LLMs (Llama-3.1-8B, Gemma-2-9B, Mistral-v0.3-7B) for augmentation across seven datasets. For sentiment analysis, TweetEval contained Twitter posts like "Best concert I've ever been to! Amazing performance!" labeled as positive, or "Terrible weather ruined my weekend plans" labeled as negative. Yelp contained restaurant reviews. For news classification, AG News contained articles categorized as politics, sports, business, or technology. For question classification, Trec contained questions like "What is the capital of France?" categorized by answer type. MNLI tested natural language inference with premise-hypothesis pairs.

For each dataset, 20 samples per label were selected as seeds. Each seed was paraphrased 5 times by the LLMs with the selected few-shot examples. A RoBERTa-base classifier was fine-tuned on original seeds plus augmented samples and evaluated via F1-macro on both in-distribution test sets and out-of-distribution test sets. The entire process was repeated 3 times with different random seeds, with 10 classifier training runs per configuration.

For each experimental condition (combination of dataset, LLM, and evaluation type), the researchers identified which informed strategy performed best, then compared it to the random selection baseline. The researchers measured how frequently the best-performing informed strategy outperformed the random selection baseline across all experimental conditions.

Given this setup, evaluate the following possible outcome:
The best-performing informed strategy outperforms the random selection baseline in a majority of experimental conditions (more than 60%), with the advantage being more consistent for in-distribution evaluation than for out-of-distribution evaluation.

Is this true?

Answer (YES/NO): NO